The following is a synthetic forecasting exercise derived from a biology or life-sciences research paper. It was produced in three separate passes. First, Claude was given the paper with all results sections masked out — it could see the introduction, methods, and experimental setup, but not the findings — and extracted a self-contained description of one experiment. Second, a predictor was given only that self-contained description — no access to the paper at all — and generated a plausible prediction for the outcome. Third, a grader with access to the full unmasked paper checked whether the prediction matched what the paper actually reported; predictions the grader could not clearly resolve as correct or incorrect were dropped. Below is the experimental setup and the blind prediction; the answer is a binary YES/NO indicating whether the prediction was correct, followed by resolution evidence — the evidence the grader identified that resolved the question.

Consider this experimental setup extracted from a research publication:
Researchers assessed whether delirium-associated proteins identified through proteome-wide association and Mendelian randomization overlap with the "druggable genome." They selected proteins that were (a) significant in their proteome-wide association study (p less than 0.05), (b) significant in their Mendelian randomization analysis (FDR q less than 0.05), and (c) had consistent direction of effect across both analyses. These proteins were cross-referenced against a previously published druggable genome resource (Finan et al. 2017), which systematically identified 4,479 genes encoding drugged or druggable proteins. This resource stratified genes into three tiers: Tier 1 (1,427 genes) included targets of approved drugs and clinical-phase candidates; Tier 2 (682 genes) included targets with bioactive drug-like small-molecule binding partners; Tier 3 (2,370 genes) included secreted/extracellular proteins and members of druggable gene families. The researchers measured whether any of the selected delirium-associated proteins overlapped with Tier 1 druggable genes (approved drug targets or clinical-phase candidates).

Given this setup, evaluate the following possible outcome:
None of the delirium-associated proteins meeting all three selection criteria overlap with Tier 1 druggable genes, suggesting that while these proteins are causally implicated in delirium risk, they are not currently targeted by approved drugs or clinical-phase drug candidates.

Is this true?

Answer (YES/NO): NO